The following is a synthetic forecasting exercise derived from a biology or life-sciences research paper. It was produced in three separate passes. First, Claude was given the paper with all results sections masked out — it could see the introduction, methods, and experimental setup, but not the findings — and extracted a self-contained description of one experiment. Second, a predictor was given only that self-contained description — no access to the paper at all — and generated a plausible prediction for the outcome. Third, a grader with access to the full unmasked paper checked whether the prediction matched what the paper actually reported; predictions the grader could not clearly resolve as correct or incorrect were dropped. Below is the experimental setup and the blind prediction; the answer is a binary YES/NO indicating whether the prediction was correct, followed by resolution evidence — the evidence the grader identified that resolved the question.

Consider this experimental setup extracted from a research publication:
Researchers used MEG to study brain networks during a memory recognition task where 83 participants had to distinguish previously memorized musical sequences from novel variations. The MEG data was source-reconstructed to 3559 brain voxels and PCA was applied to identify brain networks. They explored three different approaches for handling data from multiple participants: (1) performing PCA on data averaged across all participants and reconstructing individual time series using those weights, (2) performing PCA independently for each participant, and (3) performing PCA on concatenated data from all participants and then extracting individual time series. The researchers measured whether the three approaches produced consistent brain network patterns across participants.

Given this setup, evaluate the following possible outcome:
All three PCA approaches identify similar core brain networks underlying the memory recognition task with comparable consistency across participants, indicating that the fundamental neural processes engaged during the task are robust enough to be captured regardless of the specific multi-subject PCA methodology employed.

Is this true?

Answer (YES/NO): NO